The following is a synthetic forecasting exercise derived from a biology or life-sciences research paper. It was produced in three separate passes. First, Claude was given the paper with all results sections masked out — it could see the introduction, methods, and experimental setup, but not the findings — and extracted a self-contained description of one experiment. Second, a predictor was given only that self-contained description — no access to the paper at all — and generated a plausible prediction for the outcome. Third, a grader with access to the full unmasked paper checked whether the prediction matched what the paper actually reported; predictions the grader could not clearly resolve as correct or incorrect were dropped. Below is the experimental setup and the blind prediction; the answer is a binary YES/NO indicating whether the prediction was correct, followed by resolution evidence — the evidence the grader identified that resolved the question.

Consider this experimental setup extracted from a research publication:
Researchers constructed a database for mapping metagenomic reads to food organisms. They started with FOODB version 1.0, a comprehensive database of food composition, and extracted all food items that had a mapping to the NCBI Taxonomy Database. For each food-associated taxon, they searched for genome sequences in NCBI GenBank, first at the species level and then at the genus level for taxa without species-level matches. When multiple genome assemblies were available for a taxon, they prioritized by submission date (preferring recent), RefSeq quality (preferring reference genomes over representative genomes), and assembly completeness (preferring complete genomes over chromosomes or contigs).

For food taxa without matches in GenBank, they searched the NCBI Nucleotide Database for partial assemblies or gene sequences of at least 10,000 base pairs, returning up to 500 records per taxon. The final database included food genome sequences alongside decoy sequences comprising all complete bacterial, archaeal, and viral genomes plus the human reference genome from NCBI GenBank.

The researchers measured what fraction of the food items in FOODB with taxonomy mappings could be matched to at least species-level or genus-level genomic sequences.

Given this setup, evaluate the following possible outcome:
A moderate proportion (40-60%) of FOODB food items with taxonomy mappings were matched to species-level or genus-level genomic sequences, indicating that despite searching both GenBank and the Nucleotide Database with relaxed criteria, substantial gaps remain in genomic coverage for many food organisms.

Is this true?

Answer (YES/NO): NO